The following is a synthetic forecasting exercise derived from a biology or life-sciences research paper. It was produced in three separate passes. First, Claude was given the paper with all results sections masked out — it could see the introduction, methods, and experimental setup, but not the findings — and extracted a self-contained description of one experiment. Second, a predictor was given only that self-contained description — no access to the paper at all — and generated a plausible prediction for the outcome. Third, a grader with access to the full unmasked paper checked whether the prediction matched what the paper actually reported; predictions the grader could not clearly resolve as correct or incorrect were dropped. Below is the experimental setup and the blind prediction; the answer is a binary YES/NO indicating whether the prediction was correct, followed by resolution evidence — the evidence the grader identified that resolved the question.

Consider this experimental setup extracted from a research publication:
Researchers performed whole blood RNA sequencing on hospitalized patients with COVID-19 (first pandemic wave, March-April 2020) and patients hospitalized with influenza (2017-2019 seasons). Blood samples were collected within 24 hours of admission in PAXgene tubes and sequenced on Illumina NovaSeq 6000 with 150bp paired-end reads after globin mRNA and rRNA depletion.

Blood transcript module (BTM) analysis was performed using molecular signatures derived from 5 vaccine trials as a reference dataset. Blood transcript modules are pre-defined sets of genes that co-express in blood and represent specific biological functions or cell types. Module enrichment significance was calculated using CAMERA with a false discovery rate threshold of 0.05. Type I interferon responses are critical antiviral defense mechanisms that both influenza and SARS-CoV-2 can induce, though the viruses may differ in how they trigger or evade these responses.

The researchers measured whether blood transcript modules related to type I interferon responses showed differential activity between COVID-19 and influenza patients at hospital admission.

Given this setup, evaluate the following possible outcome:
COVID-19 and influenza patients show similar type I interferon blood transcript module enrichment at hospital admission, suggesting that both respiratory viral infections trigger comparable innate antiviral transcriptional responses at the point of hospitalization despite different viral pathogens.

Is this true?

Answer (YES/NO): NO